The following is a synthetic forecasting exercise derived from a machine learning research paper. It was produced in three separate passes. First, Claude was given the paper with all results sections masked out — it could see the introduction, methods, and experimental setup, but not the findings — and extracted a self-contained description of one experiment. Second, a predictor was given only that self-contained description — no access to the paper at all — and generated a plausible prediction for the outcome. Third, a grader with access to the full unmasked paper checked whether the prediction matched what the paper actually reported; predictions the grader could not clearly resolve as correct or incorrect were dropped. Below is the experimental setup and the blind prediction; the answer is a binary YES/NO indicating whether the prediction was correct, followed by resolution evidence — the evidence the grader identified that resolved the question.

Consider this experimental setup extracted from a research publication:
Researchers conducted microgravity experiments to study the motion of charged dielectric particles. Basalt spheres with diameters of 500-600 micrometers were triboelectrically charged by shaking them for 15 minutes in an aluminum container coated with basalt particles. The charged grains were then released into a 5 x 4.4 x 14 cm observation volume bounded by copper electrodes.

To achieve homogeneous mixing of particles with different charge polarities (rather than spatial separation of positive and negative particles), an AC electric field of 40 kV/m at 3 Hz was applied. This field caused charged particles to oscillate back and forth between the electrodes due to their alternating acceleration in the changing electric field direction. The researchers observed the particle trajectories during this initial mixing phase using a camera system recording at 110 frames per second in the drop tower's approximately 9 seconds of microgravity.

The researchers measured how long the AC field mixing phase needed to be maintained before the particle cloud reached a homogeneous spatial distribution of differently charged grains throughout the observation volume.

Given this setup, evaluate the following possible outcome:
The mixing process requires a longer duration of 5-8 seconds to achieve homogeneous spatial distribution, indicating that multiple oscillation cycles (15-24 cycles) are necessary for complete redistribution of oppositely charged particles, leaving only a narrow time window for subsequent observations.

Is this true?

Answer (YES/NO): NO